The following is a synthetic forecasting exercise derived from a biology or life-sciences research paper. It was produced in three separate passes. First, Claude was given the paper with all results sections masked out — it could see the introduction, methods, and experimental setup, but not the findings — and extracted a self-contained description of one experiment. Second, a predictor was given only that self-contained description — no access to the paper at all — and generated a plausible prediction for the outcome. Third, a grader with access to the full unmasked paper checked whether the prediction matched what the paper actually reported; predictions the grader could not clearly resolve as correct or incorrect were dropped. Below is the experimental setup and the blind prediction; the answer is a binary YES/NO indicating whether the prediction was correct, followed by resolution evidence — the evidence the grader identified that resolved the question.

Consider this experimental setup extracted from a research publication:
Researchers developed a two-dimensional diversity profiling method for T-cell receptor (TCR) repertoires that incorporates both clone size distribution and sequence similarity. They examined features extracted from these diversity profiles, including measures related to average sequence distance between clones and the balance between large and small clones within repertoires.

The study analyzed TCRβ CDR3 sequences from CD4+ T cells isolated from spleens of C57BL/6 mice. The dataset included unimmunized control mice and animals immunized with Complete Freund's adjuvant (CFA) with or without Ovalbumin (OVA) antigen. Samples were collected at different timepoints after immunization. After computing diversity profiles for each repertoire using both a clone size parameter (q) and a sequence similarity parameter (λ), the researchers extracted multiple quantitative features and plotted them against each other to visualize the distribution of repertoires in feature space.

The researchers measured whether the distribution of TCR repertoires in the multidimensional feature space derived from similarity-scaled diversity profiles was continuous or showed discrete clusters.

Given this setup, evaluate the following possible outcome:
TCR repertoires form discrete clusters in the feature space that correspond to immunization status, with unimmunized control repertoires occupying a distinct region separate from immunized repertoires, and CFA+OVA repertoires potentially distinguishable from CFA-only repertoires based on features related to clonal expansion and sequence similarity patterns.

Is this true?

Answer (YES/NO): NO